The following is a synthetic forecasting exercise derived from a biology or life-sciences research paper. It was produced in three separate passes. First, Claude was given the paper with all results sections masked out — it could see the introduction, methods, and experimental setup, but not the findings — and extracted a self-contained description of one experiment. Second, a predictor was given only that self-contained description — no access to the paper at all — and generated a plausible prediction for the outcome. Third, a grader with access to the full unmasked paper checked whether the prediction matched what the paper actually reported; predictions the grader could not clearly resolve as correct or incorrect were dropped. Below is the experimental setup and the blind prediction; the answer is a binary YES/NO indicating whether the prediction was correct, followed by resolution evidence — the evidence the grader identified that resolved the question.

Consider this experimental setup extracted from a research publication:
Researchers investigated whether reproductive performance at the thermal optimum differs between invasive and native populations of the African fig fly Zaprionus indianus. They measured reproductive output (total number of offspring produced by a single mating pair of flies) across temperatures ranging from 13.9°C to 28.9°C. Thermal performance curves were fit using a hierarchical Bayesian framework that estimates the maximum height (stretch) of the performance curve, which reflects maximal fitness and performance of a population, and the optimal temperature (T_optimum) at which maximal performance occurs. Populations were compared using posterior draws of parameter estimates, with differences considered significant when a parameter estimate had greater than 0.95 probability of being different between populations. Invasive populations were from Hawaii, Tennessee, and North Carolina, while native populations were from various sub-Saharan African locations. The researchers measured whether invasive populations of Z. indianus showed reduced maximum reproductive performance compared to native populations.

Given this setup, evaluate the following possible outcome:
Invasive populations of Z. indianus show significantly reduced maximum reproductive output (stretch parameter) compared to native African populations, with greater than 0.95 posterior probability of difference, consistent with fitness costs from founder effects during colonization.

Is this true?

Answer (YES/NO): NO